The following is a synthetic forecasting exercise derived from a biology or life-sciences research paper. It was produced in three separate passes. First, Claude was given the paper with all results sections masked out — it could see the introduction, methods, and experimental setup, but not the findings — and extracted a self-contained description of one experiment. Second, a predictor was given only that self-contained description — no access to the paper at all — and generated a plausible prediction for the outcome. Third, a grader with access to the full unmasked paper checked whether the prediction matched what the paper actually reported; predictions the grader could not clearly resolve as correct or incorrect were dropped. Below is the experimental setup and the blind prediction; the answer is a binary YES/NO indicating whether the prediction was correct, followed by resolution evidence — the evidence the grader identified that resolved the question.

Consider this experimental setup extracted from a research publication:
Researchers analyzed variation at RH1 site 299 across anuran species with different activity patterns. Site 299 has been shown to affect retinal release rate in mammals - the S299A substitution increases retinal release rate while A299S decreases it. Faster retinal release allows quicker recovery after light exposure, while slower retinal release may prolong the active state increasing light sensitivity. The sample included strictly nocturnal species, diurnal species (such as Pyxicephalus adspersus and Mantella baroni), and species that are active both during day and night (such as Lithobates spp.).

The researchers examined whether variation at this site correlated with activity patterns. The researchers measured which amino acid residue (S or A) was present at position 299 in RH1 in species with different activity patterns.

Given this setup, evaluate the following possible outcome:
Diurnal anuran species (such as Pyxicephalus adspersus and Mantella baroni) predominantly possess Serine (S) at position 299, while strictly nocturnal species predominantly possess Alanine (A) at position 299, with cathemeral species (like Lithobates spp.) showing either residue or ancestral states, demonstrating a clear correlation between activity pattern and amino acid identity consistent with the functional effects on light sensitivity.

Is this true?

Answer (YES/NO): NO